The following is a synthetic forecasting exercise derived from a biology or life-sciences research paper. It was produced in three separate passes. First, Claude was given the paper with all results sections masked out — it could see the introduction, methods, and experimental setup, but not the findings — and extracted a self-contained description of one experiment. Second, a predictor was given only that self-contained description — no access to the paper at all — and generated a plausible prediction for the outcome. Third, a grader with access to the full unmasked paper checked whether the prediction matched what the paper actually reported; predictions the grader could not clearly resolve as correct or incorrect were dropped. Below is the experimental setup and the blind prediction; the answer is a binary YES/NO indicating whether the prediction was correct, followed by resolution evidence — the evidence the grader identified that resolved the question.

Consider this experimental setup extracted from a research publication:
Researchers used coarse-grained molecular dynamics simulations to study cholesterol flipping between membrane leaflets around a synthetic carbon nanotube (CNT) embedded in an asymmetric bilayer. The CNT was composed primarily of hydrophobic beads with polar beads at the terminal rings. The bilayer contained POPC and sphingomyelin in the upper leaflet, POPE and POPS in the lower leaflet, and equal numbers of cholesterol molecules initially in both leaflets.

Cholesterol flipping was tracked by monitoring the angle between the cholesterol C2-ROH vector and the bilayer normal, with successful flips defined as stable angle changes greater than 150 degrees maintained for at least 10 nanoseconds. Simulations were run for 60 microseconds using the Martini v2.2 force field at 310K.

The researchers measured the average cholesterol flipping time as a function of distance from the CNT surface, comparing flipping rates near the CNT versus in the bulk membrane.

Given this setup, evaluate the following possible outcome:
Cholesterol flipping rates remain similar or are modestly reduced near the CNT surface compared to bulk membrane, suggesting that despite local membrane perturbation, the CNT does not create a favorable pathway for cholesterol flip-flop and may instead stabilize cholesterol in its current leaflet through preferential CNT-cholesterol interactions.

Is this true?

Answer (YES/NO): NO